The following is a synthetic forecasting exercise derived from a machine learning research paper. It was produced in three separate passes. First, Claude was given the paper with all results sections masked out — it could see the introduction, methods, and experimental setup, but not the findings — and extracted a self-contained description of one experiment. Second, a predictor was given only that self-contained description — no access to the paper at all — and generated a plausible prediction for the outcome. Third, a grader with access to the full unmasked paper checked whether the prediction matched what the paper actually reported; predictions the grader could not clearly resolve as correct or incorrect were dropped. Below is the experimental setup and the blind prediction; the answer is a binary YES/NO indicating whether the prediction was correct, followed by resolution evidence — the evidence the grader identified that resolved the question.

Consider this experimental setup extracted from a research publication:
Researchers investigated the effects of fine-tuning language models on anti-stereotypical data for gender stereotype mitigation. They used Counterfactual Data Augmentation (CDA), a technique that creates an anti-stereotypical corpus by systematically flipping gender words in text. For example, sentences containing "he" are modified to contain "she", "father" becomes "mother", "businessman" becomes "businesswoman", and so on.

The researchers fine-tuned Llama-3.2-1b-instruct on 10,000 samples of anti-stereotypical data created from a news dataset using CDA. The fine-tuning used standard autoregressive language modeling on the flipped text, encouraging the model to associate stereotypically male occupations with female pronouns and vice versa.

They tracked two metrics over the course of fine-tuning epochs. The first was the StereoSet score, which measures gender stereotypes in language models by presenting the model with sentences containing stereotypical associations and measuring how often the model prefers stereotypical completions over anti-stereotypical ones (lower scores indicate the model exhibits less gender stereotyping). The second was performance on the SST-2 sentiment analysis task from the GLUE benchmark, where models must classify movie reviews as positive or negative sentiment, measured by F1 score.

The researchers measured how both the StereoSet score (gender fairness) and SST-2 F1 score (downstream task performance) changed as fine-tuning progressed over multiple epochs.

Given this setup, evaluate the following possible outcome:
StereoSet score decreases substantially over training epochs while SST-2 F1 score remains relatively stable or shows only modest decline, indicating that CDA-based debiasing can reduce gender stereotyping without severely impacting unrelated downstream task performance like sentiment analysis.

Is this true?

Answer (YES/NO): NO